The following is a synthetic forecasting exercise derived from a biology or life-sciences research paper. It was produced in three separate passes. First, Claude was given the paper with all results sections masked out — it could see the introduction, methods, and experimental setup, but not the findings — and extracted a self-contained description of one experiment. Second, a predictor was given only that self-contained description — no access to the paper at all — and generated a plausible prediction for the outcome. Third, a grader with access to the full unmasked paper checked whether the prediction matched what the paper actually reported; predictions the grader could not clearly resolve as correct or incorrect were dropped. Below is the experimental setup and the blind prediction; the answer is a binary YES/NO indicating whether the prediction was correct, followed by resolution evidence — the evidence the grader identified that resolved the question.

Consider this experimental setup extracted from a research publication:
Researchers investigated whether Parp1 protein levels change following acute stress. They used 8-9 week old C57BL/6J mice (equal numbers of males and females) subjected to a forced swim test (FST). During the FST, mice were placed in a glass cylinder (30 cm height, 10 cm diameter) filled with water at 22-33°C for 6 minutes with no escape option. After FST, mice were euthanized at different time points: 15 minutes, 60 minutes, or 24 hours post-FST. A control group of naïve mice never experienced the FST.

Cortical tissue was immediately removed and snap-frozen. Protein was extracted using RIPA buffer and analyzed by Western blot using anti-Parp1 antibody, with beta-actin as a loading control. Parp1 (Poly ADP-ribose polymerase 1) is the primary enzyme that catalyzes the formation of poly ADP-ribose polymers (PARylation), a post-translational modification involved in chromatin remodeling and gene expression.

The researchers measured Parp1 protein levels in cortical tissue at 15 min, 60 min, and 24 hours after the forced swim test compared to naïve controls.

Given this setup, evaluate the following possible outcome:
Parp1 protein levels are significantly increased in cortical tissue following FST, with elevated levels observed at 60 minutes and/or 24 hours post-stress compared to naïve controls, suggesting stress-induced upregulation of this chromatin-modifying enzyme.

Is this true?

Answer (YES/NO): YES